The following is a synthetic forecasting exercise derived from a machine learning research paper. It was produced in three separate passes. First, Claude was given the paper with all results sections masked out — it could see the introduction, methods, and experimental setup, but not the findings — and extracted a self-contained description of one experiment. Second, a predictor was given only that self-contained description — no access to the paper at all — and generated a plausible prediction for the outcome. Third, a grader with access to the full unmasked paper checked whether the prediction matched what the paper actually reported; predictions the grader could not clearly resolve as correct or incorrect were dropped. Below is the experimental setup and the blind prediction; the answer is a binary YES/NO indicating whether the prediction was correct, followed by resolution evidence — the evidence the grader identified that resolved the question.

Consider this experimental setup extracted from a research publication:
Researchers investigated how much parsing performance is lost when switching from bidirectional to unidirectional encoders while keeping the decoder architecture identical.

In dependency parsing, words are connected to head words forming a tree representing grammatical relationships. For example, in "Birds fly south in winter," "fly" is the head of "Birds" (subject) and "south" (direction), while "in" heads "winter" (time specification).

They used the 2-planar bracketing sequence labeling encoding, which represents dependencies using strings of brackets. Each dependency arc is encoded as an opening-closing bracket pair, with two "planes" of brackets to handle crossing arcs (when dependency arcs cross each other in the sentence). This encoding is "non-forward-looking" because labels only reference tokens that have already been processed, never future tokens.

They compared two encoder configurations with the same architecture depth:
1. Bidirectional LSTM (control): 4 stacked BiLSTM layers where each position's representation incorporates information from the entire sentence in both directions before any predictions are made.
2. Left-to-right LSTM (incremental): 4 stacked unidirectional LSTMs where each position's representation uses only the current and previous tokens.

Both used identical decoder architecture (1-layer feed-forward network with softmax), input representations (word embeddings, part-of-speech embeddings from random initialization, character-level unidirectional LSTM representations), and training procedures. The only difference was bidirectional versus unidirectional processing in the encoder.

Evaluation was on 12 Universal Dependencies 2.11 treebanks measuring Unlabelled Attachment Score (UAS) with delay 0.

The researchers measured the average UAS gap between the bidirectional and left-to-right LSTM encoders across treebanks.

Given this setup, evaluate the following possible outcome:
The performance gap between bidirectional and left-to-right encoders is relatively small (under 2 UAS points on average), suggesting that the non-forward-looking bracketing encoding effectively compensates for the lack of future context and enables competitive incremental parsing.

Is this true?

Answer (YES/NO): NO